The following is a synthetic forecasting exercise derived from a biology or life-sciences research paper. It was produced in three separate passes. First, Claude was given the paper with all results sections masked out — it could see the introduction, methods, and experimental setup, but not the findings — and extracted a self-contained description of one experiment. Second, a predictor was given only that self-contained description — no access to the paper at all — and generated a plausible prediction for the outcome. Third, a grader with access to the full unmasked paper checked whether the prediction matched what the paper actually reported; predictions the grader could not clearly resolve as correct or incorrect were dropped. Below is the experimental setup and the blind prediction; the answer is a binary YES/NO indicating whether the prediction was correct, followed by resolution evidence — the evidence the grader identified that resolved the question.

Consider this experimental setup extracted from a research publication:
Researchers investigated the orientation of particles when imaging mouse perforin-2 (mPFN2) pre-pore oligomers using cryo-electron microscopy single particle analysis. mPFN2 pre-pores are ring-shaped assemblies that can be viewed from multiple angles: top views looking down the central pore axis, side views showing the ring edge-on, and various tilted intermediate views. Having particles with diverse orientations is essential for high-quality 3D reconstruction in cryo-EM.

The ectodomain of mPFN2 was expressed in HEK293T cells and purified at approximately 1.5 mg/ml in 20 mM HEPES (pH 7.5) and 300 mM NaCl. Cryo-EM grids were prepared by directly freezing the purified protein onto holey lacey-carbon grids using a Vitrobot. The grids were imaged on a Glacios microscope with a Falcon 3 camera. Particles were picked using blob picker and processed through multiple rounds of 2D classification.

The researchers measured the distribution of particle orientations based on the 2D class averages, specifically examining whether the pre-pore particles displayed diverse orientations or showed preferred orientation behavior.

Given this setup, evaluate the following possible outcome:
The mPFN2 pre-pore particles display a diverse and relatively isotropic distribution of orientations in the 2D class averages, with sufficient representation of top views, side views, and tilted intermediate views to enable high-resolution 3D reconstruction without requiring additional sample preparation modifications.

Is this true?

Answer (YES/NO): NO